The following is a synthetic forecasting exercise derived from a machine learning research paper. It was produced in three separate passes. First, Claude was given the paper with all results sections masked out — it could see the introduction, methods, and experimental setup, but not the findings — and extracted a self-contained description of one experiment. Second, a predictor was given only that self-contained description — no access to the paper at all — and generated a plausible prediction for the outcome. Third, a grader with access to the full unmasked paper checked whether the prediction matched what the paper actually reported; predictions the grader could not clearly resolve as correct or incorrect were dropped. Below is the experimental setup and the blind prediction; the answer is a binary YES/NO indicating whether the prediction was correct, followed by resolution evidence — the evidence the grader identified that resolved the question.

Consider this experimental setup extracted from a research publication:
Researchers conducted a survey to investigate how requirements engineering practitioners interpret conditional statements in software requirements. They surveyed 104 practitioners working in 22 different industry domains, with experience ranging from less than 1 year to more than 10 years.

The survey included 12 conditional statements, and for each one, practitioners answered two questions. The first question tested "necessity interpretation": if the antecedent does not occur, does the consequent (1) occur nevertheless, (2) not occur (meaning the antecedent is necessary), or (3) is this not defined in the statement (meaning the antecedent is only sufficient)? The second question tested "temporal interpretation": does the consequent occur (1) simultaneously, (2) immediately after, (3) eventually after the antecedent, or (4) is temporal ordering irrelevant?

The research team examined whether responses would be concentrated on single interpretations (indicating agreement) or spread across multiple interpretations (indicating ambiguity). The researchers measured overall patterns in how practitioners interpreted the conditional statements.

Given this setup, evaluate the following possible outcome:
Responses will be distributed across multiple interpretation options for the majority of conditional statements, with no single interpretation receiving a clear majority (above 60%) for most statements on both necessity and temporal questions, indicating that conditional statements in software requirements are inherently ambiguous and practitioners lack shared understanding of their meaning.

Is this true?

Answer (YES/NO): YES